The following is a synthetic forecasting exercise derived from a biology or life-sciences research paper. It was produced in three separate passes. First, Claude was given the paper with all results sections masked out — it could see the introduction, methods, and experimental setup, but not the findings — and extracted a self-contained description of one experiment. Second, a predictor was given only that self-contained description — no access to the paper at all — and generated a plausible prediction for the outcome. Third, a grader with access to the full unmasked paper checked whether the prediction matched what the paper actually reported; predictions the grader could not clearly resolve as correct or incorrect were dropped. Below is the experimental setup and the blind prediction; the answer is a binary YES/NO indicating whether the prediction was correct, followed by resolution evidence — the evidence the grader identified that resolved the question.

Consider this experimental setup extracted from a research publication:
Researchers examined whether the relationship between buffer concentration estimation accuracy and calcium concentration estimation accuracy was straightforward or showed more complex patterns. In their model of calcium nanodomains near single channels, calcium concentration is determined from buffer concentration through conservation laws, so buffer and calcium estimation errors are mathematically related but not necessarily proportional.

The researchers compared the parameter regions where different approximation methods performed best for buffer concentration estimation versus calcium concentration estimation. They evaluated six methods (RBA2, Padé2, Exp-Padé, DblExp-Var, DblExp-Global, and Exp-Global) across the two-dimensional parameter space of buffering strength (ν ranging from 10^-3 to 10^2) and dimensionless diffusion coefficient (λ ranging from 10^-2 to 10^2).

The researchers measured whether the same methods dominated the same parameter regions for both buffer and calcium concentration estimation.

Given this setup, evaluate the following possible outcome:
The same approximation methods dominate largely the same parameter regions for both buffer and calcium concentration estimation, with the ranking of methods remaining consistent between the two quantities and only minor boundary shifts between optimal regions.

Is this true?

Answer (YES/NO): NO